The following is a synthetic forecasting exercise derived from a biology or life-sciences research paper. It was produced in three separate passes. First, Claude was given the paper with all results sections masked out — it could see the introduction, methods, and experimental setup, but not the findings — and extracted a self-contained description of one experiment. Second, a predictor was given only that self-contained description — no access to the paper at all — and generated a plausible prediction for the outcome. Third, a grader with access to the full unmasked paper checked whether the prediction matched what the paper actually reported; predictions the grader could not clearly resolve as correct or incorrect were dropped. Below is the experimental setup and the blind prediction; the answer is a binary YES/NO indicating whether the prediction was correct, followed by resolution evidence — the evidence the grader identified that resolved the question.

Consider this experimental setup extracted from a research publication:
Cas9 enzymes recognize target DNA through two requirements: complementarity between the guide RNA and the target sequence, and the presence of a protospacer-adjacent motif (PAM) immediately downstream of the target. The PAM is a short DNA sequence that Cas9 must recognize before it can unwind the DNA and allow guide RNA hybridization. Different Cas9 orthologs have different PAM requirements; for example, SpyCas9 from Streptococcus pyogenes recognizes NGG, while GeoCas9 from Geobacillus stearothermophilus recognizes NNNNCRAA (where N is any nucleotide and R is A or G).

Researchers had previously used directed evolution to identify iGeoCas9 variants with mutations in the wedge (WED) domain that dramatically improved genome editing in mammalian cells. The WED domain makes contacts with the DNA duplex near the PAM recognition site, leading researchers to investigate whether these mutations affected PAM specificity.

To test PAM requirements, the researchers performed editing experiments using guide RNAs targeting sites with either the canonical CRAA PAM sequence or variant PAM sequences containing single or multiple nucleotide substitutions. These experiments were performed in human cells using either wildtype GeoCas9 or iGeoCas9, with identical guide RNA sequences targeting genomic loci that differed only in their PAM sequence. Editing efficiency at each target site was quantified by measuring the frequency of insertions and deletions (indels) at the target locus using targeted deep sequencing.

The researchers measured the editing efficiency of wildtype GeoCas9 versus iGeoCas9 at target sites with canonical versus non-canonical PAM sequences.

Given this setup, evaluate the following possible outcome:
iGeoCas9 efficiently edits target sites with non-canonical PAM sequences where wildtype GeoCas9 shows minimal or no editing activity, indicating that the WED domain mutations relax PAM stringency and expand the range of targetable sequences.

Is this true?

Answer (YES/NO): YES